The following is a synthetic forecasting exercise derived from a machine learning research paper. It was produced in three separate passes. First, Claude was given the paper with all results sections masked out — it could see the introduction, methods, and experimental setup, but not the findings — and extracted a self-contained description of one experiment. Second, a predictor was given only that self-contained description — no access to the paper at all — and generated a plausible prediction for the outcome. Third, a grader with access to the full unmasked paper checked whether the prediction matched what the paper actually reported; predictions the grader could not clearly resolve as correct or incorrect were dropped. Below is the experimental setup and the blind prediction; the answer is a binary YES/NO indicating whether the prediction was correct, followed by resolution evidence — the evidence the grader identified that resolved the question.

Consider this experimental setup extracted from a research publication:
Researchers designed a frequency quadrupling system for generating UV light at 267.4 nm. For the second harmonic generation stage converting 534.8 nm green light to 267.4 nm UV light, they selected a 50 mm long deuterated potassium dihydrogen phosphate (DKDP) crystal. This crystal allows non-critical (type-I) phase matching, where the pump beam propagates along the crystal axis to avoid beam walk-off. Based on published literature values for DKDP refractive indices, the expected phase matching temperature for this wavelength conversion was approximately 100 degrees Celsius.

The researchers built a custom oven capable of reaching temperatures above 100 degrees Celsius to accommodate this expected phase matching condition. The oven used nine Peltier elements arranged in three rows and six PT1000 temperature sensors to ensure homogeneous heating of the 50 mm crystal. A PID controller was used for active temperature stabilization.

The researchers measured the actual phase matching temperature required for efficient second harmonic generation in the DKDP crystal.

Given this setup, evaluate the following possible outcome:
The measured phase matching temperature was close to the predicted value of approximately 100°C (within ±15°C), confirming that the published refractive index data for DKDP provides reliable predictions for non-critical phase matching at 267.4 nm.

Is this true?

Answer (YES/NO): NO